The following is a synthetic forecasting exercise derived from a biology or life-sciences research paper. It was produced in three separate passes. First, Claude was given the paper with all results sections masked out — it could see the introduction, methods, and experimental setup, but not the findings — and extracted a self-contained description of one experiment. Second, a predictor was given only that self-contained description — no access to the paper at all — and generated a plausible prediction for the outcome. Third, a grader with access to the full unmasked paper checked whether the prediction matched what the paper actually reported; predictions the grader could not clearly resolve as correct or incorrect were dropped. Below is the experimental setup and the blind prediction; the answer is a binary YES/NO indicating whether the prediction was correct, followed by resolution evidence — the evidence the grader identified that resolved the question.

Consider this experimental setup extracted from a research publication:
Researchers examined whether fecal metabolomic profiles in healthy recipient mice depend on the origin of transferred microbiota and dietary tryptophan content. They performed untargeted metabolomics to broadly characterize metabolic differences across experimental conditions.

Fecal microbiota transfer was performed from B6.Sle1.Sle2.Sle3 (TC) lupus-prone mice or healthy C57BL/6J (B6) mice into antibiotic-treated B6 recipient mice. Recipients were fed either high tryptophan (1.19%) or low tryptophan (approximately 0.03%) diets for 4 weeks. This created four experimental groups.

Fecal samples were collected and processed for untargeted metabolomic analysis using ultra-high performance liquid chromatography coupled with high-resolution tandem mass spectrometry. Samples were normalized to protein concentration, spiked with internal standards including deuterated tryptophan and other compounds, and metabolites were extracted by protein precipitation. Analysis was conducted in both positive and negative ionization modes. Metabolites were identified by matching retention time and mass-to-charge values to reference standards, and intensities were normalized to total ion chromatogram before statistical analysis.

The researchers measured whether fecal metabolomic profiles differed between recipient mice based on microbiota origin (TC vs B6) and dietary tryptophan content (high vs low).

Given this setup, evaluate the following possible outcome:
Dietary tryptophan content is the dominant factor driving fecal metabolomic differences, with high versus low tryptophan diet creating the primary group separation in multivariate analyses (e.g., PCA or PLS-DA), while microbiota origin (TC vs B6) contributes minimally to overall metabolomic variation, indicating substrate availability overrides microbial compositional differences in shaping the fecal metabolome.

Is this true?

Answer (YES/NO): NO